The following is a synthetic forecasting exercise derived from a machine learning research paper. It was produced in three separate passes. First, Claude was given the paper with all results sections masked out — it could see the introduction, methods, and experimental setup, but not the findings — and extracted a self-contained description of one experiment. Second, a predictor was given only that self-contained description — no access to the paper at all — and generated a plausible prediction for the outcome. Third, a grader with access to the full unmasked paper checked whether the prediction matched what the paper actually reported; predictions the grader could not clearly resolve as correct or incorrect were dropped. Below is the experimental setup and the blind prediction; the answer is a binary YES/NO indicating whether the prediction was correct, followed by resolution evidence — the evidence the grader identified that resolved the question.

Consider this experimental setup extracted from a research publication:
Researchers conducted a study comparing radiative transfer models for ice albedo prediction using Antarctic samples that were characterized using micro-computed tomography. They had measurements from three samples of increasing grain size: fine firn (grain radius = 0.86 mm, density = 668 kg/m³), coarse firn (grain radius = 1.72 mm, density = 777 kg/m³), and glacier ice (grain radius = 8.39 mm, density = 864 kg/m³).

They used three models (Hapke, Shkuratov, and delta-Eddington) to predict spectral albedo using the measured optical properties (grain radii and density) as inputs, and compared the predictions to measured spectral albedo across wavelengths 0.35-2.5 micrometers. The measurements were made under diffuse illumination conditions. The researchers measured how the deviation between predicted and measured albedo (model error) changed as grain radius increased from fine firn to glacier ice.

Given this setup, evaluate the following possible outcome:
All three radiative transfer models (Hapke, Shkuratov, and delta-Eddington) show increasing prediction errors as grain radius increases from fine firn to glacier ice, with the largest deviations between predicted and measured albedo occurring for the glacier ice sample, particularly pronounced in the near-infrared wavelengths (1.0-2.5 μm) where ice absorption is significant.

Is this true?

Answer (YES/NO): YES